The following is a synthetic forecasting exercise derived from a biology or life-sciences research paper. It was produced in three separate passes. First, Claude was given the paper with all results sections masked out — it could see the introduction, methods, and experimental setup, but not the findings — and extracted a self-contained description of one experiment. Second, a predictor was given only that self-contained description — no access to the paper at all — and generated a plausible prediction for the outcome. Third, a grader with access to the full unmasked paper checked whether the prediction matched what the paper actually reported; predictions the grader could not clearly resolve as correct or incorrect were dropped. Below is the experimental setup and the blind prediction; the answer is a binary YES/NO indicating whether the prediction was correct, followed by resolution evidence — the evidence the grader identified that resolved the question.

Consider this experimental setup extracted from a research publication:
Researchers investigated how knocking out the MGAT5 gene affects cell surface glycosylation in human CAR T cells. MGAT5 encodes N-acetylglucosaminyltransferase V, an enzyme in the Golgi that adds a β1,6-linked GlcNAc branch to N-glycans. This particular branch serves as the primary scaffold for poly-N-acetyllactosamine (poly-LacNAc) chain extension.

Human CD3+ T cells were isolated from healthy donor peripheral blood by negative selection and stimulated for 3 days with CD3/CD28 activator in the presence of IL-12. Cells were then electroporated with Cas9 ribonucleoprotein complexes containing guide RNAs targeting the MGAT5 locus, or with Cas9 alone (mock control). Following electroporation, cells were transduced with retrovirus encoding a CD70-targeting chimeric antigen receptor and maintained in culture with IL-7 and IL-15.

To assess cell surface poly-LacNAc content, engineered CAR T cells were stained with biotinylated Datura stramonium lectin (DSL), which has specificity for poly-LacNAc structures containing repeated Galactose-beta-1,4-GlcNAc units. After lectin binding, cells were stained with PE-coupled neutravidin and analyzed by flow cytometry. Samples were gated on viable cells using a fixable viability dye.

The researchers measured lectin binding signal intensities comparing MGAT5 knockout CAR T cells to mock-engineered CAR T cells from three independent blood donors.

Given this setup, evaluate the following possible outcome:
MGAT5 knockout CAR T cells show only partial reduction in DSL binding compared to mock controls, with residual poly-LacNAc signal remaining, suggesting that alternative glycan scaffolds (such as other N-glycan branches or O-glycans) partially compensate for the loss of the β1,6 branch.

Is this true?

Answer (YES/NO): NO